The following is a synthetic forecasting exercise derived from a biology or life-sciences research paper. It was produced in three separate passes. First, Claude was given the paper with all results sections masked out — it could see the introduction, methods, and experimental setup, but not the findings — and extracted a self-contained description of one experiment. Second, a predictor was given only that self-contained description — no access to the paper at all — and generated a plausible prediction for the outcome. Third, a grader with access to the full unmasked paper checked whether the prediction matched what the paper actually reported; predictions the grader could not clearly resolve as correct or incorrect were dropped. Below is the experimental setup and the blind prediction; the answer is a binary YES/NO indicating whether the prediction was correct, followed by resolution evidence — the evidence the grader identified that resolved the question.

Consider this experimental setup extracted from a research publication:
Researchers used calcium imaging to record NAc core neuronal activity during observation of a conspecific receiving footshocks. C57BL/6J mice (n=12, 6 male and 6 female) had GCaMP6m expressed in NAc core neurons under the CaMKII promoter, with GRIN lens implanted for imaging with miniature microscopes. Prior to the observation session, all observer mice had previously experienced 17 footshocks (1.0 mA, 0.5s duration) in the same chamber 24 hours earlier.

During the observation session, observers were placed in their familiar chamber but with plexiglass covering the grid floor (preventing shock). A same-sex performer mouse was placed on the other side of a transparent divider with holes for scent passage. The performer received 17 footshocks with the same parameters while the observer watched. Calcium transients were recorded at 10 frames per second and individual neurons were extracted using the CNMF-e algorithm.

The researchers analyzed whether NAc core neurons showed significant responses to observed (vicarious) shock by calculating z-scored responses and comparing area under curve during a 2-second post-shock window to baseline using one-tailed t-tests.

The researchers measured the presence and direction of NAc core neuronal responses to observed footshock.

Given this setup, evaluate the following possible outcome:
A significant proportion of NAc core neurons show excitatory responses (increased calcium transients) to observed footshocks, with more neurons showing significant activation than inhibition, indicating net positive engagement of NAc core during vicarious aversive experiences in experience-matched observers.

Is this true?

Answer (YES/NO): YES